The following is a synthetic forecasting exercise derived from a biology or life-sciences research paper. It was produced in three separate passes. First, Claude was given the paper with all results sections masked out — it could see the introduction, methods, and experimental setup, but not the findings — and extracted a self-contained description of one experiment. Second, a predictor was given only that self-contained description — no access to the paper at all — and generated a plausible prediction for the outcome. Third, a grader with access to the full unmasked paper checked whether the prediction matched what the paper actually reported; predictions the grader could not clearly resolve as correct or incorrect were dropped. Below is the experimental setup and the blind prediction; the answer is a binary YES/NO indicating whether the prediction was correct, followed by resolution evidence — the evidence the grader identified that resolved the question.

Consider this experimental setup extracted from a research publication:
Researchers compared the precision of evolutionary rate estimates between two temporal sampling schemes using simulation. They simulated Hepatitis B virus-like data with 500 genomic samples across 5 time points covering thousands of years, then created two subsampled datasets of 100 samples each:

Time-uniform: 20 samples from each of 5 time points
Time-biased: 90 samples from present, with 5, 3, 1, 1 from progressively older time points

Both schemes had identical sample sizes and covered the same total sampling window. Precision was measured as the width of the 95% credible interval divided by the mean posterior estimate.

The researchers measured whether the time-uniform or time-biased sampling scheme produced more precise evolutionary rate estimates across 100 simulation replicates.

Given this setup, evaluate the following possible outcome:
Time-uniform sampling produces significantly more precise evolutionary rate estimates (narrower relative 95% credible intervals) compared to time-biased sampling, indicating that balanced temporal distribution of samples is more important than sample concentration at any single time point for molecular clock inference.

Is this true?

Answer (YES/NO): YES